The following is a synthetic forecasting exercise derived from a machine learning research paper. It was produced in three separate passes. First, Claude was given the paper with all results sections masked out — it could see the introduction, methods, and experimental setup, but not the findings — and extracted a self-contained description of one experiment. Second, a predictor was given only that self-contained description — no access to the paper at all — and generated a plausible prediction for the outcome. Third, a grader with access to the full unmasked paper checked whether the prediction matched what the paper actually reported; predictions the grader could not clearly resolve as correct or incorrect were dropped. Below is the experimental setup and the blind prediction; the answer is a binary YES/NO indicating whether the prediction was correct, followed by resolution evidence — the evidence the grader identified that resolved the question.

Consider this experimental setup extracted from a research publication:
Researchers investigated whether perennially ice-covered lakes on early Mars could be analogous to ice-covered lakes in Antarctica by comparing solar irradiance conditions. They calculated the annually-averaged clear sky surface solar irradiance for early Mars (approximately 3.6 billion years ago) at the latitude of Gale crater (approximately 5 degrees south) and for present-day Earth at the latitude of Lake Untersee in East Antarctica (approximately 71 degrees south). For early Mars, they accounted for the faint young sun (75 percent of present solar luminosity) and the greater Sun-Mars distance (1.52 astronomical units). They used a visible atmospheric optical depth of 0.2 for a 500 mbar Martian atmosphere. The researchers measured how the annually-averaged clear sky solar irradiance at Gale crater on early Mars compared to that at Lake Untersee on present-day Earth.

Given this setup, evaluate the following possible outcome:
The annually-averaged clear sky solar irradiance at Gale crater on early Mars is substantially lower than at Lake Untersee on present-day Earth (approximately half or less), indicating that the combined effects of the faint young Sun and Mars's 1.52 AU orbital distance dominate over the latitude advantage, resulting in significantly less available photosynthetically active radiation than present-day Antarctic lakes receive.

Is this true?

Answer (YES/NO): NO